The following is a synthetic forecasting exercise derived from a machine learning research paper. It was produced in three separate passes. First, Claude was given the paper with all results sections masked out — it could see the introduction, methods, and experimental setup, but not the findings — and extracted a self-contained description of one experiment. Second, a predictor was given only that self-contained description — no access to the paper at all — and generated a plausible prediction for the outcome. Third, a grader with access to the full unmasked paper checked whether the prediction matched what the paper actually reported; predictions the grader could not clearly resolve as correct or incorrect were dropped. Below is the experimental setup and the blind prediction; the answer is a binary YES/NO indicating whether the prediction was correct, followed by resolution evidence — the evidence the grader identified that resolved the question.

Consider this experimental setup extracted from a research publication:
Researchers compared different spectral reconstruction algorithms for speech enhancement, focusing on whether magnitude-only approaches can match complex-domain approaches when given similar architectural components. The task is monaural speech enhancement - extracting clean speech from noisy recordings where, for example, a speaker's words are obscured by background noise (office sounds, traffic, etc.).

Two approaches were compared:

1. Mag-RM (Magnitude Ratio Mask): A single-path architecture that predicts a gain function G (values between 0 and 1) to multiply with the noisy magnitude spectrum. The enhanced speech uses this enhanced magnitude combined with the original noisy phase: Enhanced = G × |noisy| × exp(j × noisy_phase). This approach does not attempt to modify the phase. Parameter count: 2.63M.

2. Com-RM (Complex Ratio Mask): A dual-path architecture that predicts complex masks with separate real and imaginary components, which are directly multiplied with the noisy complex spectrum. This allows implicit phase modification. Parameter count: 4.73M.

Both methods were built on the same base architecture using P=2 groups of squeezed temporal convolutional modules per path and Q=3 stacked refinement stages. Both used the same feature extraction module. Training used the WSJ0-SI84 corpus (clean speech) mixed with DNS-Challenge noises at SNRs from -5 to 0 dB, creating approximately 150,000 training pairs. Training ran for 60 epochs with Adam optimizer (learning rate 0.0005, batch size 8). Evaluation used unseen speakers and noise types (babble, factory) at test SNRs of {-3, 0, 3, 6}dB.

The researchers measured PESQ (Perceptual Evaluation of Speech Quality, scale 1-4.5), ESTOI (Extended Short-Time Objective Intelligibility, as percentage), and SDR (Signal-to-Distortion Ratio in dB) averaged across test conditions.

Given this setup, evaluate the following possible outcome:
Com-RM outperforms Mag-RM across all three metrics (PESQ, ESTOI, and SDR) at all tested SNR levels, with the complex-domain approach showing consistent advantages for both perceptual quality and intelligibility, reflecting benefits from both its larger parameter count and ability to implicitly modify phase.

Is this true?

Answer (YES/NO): NO